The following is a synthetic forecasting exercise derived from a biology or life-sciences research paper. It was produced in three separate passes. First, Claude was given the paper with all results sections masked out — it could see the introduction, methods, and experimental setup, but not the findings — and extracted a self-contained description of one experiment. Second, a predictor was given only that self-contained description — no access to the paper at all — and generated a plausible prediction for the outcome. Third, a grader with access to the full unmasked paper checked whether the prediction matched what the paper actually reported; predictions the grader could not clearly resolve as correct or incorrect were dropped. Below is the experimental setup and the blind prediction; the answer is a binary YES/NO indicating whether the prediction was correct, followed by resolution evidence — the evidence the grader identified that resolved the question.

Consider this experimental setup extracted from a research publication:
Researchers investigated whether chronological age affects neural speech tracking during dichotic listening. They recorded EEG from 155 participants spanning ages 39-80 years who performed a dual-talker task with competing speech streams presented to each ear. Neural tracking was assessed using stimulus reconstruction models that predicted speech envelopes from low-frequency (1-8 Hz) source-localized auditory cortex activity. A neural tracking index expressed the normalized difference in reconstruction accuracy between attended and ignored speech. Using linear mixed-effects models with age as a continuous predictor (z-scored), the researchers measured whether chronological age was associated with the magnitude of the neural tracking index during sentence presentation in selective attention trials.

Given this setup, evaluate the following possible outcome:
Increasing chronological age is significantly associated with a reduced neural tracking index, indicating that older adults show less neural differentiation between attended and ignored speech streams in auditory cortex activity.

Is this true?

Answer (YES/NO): NO